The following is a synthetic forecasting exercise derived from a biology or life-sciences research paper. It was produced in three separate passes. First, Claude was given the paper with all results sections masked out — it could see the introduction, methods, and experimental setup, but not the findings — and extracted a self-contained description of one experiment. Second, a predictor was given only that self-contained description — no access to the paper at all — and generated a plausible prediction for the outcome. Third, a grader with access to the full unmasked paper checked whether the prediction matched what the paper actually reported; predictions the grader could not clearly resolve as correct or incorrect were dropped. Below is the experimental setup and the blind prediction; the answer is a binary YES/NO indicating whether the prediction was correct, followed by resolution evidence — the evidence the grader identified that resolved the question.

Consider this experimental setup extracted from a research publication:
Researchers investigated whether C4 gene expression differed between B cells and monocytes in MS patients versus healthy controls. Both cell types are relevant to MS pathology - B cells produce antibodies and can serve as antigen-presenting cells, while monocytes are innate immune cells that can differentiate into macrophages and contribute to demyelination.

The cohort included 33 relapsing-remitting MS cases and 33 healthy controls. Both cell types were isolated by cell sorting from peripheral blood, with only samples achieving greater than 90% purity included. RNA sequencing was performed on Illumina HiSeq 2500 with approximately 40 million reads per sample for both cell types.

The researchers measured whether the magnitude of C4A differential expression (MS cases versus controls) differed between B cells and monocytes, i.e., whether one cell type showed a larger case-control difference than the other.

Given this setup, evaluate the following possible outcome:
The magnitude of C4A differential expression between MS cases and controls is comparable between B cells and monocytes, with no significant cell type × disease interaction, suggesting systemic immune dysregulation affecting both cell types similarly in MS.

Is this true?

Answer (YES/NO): NO